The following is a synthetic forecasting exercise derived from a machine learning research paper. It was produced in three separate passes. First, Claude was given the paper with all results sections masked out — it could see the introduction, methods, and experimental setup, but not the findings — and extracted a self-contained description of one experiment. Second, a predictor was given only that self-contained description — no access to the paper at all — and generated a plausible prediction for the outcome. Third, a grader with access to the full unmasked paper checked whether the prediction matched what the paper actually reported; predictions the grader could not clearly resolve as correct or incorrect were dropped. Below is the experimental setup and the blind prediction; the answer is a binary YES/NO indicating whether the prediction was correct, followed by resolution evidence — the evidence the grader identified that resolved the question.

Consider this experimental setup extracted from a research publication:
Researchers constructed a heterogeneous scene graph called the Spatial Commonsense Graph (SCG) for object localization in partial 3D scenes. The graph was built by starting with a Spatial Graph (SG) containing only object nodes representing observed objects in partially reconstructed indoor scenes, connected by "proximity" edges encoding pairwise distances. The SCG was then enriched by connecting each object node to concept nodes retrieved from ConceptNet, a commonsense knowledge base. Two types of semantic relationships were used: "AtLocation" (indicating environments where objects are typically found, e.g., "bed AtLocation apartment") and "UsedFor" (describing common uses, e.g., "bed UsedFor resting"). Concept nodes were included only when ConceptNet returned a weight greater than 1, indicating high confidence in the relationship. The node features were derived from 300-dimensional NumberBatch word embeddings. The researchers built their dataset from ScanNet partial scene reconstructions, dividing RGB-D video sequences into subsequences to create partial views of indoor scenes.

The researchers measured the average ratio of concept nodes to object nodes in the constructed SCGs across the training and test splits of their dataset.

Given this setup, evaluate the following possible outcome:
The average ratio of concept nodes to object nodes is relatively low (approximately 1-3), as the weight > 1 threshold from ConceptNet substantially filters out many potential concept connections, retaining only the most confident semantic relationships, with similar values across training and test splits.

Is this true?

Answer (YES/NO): NO